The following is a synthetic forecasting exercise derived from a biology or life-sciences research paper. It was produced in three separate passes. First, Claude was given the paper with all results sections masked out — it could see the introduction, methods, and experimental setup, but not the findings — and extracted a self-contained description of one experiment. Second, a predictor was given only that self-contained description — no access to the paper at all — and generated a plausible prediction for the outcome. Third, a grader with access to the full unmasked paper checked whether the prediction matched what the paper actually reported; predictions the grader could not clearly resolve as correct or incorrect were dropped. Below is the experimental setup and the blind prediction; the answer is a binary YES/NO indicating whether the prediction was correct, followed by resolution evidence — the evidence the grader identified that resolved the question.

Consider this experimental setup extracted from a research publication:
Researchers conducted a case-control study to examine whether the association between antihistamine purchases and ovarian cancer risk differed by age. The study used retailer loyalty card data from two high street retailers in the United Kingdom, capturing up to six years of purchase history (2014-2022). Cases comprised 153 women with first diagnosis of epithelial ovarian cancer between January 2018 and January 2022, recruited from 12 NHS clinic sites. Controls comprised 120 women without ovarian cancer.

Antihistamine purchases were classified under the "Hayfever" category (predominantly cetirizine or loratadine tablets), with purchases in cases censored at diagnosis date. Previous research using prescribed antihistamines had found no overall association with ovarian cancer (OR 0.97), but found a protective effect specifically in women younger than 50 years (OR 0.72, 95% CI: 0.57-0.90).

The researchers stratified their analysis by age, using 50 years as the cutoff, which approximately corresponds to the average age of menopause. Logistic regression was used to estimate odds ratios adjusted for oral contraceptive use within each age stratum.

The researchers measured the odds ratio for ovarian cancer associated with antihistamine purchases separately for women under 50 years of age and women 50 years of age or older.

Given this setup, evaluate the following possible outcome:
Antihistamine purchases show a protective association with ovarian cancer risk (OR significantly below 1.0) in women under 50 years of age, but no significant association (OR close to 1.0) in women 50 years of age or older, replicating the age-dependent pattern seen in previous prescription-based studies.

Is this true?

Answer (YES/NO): NO